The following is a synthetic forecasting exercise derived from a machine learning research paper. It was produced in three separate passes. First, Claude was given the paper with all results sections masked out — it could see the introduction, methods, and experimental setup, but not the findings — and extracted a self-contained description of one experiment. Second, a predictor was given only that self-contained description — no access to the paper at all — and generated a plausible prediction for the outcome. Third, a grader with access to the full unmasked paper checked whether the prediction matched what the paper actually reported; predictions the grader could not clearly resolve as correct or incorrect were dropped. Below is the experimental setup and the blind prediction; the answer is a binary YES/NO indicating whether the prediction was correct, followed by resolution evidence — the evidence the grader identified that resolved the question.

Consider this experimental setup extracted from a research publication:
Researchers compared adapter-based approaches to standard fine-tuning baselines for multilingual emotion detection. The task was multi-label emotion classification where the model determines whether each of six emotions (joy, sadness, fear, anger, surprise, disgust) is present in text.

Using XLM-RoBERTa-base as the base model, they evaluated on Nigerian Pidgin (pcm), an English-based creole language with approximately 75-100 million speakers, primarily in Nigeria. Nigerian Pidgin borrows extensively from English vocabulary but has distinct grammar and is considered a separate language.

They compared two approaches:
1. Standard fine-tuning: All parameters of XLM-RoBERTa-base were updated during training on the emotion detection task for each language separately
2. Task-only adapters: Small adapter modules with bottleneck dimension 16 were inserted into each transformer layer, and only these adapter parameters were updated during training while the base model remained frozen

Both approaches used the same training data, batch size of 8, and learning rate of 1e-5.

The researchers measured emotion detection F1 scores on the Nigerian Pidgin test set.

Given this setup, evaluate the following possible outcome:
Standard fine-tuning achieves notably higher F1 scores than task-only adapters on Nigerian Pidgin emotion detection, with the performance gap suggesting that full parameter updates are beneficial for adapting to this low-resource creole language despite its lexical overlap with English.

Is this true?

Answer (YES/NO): NO